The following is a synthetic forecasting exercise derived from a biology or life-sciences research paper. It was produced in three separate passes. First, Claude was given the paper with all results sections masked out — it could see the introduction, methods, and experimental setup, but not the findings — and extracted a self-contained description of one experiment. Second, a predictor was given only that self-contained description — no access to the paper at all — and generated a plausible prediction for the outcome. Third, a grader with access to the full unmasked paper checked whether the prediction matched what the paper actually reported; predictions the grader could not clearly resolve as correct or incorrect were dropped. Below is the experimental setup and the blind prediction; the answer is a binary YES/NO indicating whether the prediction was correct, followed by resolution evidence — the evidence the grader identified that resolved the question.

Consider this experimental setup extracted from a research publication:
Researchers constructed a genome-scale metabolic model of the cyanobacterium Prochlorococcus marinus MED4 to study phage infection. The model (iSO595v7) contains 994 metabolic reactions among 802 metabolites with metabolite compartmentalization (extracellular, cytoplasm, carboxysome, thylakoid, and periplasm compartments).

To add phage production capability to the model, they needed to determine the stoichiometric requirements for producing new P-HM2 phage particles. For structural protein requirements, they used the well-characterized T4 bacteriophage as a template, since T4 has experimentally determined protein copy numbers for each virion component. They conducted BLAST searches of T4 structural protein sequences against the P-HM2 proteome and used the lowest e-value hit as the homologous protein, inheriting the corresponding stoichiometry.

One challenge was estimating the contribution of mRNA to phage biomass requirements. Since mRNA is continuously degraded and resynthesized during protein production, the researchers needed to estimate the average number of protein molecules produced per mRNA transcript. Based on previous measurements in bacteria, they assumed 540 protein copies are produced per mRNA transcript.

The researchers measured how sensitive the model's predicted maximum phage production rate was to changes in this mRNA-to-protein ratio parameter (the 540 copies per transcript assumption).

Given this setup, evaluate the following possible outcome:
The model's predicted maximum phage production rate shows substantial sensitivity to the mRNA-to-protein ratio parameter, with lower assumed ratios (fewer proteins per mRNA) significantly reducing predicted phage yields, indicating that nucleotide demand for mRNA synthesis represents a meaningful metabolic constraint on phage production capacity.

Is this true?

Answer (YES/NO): NO